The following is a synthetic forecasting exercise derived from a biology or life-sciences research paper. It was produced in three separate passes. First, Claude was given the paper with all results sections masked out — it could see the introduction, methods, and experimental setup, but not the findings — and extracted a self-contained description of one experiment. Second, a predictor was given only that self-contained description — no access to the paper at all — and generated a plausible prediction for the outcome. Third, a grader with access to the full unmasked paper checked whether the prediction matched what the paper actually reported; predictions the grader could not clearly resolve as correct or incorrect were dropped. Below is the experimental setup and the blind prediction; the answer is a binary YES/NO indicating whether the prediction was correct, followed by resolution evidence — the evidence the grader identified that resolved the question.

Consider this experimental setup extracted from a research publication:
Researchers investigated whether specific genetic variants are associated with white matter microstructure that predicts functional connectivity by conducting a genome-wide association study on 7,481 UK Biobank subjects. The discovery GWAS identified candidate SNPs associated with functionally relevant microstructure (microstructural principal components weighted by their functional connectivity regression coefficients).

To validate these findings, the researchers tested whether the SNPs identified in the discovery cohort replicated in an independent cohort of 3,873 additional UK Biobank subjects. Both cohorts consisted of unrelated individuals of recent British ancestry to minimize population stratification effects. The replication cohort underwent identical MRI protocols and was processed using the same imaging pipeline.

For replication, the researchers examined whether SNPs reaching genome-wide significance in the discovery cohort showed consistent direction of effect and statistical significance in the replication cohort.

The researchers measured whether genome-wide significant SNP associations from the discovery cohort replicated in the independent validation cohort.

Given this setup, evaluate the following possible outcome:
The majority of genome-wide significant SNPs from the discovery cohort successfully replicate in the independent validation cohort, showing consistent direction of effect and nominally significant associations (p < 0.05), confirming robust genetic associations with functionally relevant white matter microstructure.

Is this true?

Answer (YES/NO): NO